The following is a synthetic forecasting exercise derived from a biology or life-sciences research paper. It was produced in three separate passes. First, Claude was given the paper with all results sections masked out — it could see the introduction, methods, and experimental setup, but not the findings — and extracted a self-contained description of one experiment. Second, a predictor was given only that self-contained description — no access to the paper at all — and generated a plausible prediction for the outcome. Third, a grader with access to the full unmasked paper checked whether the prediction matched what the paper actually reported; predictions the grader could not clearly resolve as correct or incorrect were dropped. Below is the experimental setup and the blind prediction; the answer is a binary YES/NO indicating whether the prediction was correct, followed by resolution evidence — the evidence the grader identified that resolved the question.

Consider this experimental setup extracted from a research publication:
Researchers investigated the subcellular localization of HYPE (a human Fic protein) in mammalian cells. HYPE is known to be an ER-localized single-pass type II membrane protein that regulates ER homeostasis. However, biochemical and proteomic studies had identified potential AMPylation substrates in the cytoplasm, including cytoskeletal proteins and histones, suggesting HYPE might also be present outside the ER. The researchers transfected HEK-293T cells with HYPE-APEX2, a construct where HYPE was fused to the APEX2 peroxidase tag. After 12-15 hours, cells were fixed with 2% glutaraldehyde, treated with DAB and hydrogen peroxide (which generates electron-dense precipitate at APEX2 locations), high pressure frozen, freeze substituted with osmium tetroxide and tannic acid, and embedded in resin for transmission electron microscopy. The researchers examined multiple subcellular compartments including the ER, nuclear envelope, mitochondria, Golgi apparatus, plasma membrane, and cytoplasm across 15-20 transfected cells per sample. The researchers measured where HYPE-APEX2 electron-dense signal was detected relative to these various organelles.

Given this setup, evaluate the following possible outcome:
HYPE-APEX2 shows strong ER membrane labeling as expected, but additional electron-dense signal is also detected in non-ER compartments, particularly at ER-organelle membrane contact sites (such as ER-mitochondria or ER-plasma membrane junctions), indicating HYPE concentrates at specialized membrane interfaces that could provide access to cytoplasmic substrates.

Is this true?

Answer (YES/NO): NO